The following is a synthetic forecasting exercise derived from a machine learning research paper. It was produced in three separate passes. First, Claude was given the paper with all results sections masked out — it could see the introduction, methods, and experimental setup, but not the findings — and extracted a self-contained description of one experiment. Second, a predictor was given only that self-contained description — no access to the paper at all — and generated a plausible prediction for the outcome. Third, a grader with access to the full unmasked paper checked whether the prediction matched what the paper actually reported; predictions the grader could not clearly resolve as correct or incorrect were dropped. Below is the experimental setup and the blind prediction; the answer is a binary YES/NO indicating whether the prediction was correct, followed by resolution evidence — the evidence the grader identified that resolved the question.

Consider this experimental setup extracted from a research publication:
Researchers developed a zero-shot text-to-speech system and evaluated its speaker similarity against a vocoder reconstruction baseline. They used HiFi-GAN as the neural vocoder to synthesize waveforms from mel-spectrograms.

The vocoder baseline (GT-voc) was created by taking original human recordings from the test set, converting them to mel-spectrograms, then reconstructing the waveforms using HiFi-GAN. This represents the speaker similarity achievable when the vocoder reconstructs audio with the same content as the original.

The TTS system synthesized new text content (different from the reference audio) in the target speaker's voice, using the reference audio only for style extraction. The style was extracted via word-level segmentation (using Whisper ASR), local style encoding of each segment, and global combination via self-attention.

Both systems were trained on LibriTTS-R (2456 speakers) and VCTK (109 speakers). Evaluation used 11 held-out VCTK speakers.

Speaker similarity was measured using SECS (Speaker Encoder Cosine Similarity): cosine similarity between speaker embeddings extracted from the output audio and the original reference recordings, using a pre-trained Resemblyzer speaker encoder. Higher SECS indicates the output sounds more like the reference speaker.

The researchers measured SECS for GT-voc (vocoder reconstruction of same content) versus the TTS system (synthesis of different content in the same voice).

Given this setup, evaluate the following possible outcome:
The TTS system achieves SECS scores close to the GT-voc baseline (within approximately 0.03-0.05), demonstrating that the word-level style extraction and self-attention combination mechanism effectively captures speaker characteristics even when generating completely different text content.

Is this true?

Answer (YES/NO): NO